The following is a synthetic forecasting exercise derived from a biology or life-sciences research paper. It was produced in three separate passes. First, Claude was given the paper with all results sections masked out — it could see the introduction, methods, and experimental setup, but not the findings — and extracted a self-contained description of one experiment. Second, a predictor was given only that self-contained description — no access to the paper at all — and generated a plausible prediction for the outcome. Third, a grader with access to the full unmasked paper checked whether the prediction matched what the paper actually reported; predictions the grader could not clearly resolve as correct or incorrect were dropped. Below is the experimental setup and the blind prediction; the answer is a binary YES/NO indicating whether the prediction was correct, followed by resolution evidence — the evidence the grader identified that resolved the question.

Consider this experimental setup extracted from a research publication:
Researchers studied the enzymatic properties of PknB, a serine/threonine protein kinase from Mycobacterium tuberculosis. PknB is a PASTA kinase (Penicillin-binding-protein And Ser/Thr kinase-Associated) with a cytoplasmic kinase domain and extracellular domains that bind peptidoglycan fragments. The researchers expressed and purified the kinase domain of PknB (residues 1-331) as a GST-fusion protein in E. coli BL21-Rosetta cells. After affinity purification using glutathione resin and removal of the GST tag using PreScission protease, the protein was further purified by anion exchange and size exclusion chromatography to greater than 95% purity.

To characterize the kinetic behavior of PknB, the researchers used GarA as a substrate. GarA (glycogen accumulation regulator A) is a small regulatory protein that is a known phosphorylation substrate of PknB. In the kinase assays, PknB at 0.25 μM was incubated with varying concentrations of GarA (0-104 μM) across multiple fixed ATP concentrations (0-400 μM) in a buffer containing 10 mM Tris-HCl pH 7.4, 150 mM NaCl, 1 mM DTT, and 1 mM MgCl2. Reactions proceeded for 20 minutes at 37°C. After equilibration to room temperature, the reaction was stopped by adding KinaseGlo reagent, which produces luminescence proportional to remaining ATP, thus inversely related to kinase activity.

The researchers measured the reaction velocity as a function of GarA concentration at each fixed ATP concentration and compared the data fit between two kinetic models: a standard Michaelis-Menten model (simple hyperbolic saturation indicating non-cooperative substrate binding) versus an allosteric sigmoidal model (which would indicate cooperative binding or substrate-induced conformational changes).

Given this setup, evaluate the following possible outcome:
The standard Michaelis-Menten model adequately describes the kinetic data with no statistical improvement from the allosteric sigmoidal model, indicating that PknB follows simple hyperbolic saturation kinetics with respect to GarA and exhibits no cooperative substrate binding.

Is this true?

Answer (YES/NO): NO